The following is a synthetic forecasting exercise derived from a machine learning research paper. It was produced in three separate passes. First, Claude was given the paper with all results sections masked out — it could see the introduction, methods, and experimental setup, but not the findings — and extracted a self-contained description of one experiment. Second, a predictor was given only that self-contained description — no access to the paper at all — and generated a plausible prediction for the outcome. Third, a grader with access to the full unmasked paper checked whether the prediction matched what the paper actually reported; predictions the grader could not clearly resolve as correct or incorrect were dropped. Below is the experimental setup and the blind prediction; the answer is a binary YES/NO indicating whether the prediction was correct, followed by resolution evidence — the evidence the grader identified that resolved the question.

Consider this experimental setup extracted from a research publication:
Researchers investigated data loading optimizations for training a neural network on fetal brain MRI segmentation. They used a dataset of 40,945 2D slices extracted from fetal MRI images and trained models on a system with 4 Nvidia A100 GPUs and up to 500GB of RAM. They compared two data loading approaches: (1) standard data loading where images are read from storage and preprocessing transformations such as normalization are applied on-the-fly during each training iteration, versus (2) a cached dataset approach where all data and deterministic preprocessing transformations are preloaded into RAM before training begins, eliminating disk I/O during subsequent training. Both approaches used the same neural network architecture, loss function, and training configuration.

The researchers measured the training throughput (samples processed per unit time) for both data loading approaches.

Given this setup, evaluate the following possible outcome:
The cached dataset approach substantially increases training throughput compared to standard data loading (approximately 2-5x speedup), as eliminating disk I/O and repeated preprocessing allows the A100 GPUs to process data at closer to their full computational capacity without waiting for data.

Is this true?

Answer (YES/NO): YES